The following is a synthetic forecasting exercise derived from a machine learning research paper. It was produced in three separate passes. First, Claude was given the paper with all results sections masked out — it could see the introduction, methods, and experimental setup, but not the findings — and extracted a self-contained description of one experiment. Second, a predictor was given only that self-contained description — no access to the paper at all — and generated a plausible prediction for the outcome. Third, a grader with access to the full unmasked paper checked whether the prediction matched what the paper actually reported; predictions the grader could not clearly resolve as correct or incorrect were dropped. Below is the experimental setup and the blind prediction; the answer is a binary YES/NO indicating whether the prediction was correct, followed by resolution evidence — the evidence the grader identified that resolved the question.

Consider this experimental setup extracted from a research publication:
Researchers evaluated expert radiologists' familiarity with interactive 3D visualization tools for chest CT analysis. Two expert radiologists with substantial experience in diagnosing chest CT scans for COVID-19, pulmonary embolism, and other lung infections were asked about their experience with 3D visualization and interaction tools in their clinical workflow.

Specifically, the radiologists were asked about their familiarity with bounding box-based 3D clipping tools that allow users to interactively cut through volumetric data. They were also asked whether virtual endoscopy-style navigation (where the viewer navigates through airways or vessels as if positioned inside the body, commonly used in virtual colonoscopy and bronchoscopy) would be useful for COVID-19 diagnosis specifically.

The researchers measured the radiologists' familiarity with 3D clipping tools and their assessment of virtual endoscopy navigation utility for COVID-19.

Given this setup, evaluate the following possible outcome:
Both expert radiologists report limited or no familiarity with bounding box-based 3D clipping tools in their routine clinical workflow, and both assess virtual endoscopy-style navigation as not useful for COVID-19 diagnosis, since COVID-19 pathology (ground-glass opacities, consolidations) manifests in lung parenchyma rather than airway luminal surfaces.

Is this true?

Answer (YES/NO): NO